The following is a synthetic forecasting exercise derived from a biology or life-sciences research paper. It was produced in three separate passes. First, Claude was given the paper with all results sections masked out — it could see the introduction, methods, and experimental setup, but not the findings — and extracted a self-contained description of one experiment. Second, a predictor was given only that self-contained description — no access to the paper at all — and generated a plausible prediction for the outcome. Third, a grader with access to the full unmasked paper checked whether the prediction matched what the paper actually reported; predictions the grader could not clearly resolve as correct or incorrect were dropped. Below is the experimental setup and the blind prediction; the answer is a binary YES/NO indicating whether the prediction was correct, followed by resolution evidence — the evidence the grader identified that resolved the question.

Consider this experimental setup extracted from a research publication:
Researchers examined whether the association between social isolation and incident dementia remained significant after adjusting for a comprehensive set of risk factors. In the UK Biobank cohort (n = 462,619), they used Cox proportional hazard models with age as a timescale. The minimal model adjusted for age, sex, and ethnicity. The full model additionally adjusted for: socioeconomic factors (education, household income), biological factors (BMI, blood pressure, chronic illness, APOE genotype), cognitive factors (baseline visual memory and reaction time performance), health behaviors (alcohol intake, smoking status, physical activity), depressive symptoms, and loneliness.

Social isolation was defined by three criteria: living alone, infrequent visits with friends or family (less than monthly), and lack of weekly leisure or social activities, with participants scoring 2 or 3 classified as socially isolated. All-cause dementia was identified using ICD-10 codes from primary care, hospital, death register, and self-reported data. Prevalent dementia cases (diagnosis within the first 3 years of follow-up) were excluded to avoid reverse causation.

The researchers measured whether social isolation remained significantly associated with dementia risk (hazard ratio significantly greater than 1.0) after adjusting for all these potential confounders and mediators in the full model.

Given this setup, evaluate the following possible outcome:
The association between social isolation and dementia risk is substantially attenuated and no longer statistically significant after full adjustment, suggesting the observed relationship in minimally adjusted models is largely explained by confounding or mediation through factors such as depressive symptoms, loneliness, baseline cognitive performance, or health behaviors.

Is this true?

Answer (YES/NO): NO